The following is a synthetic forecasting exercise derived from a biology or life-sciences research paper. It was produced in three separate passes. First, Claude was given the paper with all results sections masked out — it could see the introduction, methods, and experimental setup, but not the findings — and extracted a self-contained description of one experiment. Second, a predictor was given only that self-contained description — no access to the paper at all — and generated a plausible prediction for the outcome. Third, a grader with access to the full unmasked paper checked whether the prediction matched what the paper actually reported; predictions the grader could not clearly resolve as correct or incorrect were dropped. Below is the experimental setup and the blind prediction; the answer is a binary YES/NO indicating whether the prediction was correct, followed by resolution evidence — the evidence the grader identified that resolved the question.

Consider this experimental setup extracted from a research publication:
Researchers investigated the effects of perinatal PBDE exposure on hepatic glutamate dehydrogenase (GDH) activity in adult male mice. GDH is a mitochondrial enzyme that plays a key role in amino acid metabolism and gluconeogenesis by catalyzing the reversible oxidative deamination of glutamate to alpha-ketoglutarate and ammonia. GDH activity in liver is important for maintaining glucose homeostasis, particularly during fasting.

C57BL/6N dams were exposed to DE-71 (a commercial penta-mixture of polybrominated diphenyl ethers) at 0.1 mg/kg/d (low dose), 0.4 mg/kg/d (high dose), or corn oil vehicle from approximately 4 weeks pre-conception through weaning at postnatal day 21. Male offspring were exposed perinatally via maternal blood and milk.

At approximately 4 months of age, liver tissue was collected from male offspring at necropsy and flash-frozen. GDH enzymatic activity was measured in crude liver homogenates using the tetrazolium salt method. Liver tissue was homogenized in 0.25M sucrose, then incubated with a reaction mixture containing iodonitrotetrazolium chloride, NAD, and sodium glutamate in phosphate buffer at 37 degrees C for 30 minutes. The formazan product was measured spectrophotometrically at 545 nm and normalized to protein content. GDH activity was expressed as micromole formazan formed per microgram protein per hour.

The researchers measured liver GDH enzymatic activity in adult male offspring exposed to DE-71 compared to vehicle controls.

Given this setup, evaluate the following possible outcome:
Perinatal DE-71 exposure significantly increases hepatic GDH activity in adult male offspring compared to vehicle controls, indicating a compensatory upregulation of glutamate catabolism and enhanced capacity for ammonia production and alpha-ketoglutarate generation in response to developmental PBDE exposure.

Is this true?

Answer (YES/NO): NO